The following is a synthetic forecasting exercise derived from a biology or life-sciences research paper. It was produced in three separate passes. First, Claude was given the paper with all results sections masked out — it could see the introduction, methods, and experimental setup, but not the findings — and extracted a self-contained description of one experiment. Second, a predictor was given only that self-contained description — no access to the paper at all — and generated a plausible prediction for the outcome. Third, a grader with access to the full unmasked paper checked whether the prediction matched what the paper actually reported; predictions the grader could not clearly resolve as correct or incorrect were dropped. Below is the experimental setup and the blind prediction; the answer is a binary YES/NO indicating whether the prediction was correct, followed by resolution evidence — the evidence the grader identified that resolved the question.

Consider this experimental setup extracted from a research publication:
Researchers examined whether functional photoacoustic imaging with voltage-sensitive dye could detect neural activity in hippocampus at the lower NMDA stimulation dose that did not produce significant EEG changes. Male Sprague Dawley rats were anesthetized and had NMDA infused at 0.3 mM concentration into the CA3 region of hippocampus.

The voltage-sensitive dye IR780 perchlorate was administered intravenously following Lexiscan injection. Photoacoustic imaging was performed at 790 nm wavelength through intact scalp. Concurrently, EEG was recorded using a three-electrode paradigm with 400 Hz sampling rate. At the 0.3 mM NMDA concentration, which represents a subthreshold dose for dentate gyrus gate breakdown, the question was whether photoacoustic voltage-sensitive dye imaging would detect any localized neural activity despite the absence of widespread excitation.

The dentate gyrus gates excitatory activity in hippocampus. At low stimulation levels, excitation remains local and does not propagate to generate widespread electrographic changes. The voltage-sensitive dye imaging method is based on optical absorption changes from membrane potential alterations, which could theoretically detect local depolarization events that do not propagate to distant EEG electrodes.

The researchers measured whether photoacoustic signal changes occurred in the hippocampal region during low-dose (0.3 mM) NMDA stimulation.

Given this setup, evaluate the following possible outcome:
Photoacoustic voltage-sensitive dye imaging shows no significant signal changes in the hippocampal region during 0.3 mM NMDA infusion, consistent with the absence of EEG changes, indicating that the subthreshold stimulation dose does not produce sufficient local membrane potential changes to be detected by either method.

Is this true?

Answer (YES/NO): YES